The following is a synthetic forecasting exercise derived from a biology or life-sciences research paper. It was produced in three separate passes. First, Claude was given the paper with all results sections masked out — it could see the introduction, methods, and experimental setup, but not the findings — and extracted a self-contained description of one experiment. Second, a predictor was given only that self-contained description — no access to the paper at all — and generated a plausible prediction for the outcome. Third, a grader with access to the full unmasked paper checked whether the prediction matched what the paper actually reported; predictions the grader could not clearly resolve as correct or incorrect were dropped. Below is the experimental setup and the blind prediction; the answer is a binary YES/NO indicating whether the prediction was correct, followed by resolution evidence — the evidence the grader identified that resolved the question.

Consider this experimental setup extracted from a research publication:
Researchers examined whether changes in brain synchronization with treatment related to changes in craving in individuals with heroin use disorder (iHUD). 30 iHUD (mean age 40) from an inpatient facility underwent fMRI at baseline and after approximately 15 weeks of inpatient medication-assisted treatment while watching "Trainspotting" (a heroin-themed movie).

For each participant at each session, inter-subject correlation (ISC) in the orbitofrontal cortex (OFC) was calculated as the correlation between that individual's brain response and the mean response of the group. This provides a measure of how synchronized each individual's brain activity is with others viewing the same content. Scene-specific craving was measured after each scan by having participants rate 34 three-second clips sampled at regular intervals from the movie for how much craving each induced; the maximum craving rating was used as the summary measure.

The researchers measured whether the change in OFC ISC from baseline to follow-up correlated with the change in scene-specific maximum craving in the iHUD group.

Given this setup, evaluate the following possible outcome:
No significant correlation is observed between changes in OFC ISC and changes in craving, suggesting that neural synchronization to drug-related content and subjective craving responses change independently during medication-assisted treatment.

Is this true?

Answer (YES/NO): NO